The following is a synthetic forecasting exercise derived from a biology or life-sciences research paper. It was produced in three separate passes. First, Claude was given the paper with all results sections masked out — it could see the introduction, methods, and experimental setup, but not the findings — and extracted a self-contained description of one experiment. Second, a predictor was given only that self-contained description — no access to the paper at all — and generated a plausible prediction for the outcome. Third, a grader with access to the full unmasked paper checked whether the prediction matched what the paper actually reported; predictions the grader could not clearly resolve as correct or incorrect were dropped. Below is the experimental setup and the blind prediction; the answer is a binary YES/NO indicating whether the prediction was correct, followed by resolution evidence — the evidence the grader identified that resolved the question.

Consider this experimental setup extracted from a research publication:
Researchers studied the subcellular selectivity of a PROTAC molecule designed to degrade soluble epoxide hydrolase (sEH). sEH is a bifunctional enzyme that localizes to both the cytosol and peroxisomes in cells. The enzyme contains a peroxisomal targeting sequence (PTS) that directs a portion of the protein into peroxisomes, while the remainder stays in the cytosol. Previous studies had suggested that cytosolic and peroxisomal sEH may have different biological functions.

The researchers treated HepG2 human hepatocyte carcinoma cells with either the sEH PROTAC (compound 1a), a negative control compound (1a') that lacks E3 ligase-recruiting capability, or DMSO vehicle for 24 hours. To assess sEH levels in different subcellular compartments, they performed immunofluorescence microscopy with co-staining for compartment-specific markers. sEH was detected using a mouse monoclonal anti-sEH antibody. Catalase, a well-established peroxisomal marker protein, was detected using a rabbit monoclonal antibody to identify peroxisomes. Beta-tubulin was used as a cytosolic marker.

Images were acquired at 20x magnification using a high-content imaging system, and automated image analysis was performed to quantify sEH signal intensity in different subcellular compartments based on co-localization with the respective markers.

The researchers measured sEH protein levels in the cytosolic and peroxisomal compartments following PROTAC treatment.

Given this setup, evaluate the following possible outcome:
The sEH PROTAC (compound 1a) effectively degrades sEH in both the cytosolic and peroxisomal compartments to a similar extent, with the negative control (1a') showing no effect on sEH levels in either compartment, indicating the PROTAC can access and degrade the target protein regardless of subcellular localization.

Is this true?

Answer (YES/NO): NO